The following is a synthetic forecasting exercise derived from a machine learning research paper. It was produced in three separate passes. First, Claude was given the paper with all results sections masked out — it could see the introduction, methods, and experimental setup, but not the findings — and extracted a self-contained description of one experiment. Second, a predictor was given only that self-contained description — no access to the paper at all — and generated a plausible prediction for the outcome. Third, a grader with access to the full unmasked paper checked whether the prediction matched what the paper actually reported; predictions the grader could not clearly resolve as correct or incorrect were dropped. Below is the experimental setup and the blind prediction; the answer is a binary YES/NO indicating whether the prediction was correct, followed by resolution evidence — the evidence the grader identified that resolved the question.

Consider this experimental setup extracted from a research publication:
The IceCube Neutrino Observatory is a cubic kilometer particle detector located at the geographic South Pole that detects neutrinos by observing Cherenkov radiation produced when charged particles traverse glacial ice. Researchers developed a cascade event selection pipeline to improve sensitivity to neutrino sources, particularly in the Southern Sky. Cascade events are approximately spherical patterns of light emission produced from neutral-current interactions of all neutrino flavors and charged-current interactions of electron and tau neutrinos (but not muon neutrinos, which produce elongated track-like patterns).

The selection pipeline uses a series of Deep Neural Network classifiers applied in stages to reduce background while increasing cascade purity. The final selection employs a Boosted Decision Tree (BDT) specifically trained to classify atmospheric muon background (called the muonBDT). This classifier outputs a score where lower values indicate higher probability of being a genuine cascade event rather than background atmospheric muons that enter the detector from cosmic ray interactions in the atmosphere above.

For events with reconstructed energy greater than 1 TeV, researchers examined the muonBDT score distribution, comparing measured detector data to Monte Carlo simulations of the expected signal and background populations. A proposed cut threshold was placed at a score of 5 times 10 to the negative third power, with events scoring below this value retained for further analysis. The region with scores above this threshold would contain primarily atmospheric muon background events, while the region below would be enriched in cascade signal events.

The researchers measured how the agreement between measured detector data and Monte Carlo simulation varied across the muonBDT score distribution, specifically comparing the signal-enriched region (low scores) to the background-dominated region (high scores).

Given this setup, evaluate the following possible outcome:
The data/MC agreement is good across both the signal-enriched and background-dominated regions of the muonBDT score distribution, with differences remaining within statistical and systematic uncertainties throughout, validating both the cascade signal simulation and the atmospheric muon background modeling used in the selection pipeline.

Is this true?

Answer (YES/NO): NO